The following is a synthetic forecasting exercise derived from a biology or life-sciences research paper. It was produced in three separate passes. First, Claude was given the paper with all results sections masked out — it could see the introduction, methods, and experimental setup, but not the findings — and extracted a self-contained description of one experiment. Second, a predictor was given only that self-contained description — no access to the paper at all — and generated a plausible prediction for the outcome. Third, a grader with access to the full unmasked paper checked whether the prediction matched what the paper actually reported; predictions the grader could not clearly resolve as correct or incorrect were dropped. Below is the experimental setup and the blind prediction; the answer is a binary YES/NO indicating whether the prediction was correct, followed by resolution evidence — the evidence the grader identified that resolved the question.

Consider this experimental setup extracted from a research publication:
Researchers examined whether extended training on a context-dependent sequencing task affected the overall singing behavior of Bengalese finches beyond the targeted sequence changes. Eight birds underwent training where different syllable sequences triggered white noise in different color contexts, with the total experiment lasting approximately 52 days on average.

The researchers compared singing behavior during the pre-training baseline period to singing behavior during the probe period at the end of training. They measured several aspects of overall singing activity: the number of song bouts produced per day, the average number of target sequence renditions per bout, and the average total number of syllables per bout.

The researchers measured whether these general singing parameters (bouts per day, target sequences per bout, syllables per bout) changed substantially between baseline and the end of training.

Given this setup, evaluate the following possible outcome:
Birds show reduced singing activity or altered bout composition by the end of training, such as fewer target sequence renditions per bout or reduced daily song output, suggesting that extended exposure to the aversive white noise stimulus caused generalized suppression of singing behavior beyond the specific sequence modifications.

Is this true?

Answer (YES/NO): NO